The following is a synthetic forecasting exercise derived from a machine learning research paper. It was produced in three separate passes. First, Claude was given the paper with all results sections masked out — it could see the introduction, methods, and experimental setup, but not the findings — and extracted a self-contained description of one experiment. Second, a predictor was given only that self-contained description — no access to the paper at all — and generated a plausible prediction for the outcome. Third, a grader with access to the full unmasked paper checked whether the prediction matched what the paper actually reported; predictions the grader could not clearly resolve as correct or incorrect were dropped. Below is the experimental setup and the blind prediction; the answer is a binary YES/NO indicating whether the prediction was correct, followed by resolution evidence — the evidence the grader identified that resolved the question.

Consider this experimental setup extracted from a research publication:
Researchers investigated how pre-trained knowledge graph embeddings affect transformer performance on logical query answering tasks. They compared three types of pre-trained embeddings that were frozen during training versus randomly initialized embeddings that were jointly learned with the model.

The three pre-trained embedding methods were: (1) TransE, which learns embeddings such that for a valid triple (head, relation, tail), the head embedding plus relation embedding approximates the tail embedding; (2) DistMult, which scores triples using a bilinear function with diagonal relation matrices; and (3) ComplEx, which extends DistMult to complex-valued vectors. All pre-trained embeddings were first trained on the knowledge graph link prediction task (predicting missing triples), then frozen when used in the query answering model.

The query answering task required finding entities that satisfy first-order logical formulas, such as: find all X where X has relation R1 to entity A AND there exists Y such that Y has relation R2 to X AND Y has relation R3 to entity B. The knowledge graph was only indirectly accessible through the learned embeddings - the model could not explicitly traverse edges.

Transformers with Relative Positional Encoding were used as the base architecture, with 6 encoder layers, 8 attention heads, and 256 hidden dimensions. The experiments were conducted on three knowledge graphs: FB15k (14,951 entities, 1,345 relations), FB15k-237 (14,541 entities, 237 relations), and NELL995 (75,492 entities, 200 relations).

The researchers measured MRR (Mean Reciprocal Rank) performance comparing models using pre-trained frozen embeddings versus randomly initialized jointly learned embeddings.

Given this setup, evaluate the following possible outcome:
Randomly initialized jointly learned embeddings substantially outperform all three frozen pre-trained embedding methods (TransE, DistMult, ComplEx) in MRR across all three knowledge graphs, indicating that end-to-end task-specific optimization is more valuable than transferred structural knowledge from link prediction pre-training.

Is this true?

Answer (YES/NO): NO